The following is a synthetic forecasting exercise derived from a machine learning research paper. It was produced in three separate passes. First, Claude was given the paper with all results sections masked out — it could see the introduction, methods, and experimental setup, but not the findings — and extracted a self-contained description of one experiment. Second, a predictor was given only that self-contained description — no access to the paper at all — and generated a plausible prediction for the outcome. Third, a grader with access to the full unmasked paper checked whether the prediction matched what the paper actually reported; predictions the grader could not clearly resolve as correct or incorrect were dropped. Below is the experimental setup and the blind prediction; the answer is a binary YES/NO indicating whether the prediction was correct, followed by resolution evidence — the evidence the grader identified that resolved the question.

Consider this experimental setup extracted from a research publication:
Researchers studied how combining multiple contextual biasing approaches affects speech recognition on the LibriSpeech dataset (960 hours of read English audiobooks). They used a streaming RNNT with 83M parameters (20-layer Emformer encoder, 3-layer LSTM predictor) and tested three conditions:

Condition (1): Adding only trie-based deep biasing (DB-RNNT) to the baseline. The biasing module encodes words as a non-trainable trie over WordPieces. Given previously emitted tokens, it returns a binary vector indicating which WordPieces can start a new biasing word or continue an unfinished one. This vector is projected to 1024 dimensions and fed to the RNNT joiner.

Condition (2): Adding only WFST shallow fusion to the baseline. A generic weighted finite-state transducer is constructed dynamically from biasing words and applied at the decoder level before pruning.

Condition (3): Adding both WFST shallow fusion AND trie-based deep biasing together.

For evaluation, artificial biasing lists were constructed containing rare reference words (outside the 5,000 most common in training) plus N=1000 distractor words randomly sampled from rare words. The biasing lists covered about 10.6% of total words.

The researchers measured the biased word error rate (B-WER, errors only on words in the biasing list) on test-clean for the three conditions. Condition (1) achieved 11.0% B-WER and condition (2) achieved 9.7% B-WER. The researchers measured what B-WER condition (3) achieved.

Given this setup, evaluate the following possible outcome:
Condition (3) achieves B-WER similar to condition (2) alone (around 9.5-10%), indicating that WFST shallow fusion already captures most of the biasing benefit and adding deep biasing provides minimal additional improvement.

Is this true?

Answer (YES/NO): NO